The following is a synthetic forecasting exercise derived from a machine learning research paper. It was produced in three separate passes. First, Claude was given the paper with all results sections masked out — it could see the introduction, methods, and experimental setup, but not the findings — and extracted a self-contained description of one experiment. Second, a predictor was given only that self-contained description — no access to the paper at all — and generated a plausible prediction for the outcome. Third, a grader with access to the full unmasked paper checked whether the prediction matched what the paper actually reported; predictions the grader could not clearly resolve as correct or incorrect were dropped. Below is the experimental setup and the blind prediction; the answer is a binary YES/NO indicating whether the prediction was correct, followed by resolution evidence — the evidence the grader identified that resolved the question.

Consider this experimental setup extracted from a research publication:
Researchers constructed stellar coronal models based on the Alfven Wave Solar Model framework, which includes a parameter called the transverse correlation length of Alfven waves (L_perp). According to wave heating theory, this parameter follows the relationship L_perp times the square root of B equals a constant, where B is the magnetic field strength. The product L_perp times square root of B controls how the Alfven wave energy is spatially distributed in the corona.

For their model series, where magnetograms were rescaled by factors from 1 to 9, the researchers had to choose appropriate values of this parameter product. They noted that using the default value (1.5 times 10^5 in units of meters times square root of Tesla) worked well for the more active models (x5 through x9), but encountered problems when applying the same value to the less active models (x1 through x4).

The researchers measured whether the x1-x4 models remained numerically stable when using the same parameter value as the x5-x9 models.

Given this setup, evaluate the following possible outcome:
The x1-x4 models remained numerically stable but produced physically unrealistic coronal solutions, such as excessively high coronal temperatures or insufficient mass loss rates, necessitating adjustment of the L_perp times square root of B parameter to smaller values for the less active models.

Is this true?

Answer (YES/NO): NO